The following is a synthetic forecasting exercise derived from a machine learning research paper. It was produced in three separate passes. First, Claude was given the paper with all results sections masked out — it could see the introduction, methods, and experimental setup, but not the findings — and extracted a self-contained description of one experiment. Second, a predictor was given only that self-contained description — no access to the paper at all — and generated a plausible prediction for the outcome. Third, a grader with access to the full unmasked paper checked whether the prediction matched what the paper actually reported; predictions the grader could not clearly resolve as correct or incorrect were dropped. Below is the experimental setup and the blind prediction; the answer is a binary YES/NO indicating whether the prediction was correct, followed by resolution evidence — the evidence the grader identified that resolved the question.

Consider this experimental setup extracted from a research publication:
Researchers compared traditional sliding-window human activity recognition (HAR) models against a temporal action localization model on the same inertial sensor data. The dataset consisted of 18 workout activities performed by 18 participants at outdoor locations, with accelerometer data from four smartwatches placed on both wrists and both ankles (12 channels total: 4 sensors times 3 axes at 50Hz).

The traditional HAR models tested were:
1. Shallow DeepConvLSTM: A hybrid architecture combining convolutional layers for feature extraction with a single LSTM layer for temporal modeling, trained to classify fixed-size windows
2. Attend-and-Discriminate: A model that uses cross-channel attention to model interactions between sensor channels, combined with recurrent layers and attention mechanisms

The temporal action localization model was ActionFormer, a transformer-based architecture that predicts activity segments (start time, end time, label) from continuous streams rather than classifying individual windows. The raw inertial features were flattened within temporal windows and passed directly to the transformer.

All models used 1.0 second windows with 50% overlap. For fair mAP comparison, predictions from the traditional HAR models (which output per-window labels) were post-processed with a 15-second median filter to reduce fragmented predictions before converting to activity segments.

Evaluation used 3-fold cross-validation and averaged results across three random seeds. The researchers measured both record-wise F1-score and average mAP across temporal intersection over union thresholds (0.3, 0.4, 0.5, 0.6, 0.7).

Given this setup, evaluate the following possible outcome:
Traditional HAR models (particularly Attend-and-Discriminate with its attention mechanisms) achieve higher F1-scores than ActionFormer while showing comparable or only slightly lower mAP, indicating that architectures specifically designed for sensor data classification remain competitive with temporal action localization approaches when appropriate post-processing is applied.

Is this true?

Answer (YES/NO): NO